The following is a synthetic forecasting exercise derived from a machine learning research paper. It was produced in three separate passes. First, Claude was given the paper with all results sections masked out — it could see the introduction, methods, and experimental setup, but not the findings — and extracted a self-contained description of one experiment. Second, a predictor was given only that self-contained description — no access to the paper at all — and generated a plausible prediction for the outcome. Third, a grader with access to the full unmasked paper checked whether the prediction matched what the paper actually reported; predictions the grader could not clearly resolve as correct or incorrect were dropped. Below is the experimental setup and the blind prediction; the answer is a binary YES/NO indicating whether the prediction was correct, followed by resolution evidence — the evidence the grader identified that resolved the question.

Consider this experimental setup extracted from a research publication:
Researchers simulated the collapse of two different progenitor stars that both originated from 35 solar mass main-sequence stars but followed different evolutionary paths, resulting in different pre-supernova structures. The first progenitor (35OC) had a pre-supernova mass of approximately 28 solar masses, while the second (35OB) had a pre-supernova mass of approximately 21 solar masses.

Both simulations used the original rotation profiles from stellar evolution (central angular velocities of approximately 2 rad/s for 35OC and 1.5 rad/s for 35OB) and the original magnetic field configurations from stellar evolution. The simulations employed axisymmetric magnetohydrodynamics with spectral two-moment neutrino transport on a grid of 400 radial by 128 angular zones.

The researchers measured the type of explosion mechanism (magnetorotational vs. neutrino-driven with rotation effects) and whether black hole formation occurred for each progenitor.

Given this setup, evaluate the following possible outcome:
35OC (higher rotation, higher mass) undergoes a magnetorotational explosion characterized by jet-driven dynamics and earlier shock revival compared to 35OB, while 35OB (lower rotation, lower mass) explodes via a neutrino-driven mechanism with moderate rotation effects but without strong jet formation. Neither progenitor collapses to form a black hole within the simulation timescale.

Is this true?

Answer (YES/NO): NO